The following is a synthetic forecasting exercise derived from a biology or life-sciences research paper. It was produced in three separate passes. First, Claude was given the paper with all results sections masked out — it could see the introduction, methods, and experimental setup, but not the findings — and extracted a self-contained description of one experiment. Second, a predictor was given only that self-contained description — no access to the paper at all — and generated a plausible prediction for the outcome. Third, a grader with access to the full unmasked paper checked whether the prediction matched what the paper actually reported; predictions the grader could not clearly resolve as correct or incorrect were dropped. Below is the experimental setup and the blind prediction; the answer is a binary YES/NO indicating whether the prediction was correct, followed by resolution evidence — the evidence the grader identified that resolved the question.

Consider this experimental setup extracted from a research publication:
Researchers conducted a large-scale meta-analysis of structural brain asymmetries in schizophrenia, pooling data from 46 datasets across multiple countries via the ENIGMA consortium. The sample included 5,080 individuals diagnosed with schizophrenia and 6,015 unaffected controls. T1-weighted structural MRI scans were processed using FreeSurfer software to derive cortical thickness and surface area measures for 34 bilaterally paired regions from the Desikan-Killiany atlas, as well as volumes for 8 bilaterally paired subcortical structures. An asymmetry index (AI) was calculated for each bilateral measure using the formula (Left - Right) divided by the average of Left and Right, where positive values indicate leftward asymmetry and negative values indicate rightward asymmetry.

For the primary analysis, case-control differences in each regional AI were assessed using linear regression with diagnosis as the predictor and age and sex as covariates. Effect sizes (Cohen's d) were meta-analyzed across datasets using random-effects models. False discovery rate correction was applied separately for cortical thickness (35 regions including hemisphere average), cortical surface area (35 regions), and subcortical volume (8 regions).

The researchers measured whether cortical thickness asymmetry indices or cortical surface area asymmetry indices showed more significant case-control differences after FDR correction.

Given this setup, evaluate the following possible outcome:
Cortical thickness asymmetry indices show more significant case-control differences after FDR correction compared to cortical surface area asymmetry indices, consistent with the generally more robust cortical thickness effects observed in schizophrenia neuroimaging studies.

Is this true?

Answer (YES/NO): YES